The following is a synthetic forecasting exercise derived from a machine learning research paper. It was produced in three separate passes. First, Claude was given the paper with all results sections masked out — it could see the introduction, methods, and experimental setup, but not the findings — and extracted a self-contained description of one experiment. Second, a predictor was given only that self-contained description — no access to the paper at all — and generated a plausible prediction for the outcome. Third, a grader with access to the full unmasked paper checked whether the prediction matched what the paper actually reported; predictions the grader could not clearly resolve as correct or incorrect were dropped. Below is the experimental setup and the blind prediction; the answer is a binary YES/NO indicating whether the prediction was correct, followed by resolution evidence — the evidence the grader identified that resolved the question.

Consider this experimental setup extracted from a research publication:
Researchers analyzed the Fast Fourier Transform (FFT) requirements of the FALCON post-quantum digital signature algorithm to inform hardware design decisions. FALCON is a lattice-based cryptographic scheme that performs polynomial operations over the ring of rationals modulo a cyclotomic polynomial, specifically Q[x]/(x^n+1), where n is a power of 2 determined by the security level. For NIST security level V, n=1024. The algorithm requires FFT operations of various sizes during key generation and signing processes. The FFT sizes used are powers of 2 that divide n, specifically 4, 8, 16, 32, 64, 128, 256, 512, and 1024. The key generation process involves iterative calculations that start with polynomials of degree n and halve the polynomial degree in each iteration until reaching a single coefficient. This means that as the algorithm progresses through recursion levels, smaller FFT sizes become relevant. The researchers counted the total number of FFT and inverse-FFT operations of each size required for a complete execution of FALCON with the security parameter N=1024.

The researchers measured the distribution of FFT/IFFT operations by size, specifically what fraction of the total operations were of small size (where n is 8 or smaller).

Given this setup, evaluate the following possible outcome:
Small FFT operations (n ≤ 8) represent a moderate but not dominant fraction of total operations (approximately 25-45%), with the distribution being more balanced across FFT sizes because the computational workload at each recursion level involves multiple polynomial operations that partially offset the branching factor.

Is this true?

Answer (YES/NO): NO